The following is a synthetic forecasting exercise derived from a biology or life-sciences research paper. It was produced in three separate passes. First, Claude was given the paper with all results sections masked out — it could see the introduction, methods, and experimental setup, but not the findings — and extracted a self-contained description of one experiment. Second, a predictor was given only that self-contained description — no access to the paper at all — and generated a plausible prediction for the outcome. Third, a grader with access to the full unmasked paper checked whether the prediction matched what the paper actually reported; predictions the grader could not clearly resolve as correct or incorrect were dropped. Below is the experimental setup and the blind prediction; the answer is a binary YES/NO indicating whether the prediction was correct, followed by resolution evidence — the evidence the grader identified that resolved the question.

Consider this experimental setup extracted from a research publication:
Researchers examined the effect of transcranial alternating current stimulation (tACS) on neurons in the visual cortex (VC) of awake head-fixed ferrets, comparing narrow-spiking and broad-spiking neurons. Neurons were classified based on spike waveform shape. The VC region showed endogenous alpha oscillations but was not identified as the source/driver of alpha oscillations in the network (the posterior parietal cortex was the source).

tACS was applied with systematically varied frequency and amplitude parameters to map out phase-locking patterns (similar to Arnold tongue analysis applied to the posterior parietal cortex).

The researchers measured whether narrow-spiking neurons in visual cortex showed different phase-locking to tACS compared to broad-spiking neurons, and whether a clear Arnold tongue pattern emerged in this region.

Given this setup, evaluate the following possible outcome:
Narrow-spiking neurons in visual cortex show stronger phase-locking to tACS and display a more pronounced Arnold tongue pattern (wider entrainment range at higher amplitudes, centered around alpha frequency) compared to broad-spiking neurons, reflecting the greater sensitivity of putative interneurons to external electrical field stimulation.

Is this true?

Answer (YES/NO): NO